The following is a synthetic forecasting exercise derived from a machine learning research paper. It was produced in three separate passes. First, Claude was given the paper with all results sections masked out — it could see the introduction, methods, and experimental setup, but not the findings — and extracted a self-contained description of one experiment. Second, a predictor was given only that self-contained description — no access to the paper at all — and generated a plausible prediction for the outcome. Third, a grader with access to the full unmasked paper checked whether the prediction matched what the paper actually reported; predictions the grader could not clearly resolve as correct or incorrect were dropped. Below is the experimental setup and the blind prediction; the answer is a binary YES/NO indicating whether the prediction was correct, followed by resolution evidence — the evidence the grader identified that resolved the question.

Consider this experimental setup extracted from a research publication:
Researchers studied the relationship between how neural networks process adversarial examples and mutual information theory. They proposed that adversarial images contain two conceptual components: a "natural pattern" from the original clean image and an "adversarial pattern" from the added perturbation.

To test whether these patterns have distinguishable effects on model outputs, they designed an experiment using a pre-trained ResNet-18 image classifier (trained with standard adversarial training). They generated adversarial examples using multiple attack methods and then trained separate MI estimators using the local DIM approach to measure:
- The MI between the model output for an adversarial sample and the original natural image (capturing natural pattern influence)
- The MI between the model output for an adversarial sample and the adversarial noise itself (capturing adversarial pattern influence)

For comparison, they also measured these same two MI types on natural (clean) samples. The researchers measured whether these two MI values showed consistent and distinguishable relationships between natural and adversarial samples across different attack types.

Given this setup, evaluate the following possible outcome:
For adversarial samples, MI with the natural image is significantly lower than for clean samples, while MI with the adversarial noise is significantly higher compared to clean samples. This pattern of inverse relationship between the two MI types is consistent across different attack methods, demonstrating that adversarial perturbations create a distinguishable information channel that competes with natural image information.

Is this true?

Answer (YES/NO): NO